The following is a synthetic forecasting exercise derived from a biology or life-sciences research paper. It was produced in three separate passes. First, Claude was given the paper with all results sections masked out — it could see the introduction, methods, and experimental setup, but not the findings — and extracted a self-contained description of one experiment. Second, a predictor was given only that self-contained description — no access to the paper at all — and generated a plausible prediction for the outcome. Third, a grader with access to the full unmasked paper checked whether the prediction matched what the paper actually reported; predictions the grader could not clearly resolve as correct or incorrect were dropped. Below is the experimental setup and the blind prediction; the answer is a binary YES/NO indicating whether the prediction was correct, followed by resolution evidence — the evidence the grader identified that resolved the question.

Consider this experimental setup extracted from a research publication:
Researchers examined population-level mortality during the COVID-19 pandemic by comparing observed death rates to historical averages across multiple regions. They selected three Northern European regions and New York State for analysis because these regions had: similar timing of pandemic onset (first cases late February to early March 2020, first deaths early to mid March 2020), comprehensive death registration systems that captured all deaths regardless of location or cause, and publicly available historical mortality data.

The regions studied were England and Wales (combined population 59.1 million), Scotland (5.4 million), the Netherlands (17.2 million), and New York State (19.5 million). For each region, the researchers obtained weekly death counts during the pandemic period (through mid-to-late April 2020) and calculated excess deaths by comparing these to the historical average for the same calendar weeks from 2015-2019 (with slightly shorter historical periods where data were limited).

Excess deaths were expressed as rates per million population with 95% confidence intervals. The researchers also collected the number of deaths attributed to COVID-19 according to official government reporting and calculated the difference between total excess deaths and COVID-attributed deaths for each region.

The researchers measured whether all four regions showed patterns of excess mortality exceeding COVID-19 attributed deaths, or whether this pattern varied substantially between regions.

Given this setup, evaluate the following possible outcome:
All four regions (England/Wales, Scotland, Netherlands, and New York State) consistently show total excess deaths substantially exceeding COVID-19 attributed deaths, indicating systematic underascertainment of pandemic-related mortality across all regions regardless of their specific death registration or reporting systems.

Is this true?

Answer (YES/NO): YES